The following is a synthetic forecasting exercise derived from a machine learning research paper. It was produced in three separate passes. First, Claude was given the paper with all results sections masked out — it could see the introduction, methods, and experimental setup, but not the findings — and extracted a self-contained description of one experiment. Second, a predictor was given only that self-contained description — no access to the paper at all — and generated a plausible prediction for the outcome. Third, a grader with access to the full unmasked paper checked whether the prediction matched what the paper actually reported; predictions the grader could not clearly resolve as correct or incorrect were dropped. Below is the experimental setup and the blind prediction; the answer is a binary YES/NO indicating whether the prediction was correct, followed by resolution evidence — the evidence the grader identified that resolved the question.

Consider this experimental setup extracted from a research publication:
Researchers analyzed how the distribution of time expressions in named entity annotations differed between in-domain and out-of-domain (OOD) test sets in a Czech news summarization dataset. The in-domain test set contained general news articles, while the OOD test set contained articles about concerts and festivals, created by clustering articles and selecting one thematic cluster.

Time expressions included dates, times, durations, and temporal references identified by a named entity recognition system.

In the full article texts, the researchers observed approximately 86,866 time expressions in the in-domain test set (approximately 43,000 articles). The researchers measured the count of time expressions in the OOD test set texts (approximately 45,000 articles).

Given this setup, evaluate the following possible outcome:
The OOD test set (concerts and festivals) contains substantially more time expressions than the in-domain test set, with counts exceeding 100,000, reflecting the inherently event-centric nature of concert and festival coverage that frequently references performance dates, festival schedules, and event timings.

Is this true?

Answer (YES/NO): YES